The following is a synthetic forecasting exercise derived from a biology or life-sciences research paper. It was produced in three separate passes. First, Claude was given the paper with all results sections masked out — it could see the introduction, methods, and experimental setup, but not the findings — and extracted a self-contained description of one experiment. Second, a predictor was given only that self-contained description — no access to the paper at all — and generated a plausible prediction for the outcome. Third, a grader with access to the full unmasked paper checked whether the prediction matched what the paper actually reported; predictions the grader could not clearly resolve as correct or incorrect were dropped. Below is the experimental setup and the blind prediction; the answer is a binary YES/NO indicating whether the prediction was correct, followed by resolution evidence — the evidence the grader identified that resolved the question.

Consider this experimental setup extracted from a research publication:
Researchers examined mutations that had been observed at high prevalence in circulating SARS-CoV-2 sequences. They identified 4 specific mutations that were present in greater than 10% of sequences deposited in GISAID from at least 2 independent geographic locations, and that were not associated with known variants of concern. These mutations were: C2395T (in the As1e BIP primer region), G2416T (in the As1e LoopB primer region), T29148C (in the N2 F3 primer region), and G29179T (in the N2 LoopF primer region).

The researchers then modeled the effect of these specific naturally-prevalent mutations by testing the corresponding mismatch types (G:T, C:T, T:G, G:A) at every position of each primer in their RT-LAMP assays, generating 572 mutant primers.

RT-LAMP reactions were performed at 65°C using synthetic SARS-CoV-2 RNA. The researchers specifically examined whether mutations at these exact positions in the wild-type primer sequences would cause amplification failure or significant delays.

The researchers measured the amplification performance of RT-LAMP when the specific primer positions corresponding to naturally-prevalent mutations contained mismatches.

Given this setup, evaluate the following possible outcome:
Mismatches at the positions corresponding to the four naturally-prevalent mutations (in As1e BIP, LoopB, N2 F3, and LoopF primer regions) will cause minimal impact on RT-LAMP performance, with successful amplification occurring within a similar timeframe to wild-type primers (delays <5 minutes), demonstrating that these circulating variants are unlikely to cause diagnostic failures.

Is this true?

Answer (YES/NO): YES